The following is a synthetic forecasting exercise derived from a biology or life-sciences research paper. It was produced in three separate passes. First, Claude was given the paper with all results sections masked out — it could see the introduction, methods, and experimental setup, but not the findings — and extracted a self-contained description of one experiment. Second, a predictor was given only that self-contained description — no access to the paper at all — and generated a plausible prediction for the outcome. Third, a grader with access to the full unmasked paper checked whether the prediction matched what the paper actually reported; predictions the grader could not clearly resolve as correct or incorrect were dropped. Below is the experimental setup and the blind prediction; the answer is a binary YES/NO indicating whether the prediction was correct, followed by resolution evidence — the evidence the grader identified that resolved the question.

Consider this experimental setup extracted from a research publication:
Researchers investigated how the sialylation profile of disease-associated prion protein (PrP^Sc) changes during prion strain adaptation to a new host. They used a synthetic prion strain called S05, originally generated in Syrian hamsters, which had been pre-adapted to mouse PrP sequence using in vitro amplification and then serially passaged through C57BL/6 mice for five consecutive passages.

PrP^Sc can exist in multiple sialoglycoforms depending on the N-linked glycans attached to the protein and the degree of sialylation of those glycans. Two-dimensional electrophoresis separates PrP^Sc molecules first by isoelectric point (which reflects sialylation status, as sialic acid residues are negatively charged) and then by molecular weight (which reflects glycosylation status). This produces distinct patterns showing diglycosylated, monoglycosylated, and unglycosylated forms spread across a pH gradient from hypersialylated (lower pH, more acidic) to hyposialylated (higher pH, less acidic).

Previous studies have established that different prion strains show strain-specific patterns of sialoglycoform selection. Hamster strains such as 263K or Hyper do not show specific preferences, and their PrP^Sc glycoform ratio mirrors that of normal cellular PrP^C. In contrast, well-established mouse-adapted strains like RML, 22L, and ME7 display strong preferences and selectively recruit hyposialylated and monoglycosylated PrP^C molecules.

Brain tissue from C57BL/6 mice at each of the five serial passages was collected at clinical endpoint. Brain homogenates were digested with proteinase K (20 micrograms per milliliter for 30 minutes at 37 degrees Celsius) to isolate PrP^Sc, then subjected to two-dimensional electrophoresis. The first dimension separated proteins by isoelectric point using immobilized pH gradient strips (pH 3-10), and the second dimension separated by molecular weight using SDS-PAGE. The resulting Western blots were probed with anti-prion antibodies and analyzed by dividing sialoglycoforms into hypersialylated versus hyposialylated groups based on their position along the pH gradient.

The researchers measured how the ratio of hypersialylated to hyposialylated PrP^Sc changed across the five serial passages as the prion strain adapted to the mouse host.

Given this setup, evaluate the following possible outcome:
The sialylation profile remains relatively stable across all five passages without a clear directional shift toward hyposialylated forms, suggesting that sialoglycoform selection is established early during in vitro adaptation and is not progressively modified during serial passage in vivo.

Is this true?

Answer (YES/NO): NO